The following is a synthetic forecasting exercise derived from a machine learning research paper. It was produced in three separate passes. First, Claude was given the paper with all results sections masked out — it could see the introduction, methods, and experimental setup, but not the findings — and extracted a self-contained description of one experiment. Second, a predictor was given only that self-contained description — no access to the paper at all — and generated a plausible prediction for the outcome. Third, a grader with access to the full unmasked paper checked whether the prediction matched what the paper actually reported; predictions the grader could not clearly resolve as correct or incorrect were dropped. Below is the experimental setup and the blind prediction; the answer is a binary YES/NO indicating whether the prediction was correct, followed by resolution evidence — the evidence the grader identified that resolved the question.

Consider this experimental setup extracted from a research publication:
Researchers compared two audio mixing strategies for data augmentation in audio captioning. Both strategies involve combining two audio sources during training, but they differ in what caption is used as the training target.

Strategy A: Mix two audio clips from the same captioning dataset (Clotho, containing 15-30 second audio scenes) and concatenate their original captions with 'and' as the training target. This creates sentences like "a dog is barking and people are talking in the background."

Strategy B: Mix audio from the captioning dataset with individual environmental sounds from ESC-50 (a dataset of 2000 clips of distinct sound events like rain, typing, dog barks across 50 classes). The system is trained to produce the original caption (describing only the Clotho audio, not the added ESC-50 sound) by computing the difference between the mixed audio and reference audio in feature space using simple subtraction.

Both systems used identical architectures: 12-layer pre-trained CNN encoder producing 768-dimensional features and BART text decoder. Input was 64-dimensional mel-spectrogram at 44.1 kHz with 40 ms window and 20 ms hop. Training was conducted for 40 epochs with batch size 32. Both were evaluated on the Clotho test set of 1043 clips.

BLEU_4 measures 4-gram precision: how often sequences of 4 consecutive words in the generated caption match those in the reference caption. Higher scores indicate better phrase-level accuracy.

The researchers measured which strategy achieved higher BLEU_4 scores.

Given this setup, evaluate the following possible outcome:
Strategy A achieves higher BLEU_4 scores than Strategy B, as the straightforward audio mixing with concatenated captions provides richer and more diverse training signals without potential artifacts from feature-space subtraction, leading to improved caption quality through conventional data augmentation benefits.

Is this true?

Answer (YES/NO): YES